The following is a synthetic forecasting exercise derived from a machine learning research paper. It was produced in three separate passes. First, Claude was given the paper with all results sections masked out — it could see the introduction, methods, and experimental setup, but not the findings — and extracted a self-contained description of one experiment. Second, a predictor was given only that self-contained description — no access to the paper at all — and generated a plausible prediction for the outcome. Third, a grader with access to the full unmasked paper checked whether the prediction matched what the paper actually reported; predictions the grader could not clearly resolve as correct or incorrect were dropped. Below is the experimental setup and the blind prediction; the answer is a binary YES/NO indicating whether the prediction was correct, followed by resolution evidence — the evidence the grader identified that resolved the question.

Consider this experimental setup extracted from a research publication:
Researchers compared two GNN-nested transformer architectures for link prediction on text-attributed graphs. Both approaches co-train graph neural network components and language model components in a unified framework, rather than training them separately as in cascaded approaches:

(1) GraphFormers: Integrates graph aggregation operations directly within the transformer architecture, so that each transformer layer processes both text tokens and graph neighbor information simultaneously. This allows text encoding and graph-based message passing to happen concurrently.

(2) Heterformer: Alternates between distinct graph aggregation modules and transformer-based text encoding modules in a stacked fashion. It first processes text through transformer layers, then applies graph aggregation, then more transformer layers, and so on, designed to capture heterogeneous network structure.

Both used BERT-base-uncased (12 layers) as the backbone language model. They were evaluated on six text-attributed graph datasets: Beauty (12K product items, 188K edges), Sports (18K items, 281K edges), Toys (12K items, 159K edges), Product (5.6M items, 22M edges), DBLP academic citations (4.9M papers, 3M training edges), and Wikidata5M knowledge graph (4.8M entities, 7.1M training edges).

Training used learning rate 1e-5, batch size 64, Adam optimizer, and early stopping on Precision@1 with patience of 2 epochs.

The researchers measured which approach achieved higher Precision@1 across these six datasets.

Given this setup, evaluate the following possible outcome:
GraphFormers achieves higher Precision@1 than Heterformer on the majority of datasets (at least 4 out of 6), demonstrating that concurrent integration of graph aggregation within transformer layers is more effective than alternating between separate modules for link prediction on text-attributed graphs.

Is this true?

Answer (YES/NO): YES